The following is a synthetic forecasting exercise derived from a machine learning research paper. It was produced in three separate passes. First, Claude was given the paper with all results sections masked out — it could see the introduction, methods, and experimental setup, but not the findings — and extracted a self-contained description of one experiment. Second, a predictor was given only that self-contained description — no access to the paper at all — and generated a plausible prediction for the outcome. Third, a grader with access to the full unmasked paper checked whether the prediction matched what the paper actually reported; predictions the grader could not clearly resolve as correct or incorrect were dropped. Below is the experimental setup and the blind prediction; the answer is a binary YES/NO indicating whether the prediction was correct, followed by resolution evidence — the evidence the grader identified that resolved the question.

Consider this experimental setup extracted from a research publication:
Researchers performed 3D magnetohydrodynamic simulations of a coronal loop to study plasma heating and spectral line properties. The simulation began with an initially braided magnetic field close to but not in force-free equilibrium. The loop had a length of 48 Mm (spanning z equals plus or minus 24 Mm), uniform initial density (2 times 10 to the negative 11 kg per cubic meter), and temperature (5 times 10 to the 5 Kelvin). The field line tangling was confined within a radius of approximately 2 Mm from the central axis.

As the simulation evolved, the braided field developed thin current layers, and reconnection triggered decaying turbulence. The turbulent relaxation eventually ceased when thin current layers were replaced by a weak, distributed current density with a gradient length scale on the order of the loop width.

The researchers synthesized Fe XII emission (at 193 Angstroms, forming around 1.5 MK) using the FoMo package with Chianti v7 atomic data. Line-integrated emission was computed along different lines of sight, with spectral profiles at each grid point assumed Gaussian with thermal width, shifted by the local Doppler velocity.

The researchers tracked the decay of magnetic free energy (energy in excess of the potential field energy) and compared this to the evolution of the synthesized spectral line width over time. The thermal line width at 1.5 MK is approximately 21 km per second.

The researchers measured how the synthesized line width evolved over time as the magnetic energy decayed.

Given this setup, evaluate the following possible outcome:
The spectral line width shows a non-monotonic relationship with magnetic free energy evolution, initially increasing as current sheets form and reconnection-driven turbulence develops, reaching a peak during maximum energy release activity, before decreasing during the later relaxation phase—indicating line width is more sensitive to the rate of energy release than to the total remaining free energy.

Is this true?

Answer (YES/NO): NO